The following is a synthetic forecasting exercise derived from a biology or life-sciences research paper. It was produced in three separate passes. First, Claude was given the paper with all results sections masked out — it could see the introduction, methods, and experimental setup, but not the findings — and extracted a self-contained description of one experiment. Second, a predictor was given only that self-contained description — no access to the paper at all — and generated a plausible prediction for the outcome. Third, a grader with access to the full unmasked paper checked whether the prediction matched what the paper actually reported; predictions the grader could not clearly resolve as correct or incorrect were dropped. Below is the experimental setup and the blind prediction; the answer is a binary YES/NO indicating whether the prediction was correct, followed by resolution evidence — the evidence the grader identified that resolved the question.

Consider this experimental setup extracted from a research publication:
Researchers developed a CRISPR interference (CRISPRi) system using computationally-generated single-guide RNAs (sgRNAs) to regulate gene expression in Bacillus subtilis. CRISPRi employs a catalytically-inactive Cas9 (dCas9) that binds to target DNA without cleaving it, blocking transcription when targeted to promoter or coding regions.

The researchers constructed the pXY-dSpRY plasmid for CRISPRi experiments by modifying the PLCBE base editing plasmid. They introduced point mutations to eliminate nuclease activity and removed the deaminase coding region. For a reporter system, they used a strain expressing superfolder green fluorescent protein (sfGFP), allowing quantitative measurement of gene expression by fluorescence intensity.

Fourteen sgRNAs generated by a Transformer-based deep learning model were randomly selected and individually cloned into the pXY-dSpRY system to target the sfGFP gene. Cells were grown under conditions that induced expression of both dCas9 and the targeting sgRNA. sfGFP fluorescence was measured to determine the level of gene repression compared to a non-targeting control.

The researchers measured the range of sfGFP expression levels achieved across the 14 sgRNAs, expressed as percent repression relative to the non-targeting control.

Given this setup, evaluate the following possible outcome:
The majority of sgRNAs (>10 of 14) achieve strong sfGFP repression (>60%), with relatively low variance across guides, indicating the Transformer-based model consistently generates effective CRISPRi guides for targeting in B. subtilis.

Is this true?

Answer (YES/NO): NO